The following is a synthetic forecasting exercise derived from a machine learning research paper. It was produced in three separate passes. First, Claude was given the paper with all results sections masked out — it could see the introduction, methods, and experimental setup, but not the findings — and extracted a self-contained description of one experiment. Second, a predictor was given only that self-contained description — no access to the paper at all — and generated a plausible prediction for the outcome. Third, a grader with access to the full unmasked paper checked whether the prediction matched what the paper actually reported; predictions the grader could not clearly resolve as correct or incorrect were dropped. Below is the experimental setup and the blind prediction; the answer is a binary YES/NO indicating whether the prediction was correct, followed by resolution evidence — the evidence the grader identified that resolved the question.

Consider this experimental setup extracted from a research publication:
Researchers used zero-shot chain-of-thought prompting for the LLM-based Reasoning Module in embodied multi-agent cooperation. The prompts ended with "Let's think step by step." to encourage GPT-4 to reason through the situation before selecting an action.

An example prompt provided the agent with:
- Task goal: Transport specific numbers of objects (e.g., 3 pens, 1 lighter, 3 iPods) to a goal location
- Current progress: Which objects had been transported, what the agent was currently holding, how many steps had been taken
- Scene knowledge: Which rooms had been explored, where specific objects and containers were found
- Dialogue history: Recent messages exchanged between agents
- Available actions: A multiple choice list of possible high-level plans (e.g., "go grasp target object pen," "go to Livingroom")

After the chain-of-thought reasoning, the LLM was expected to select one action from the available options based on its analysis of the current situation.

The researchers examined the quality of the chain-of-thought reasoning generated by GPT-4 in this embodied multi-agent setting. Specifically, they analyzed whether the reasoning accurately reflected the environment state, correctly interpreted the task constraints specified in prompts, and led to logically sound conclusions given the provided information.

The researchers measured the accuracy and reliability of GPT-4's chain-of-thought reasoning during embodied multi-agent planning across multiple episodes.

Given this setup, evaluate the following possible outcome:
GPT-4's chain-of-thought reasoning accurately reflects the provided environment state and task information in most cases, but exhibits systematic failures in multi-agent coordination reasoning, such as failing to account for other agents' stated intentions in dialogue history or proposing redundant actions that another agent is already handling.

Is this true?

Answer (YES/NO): NO